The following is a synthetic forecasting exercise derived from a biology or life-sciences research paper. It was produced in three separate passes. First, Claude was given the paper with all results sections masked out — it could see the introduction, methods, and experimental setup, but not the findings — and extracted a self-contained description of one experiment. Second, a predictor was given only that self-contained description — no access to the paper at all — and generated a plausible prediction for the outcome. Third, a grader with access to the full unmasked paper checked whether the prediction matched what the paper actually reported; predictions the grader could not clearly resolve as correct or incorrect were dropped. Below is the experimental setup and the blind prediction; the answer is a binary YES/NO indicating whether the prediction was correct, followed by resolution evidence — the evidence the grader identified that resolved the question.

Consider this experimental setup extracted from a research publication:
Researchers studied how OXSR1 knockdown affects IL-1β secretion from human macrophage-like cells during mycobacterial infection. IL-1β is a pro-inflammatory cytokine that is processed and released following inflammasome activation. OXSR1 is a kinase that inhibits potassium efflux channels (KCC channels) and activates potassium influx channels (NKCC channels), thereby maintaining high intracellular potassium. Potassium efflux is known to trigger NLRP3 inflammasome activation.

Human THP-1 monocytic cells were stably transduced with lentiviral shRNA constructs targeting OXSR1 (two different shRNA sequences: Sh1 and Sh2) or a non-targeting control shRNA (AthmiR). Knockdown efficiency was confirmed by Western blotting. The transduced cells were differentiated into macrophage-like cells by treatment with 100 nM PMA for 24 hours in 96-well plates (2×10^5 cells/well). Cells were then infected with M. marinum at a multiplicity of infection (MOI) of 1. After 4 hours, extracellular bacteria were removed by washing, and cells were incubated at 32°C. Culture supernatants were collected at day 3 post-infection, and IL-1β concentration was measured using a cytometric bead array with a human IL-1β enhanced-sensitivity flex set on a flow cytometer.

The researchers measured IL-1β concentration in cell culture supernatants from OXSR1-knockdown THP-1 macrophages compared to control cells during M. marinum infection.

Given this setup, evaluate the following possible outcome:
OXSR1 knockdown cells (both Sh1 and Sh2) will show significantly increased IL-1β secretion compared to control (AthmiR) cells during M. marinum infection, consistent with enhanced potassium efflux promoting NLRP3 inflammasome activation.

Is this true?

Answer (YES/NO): YES